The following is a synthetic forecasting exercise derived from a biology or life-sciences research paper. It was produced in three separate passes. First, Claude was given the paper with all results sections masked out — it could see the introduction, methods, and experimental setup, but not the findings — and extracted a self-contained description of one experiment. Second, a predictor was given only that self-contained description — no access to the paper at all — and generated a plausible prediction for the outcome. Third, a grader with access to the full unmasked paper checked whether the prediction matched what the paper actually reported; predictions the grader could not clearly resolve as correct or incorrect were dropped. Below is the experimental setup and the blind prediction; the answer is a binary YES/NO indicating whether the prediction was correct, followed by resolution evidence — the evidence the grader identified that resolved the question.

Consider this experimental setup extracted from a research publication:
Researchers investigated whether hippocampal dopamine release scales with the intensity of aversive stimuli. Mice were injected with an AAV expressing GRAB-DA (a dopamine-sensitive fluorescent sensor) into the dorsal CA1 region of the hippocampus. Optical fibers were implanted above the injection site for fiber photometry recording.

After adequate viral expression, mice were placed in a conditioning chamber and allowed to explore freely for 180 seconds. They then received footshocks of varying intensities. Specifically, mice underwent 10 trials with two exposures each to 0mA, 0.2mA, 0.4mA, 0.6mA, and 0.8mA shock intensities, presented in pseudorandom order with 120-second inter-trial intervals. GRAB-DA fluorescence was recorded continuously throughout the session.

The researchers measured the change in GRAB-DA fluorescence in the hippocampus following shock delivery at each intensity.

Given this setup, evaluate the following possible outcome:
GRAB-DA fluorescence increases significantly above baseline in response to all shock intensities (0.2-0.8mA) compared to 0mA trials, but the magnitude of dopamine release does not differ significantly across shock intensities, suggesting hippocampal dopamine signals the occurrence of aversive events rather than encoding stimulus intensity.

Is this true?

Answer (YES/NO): NO